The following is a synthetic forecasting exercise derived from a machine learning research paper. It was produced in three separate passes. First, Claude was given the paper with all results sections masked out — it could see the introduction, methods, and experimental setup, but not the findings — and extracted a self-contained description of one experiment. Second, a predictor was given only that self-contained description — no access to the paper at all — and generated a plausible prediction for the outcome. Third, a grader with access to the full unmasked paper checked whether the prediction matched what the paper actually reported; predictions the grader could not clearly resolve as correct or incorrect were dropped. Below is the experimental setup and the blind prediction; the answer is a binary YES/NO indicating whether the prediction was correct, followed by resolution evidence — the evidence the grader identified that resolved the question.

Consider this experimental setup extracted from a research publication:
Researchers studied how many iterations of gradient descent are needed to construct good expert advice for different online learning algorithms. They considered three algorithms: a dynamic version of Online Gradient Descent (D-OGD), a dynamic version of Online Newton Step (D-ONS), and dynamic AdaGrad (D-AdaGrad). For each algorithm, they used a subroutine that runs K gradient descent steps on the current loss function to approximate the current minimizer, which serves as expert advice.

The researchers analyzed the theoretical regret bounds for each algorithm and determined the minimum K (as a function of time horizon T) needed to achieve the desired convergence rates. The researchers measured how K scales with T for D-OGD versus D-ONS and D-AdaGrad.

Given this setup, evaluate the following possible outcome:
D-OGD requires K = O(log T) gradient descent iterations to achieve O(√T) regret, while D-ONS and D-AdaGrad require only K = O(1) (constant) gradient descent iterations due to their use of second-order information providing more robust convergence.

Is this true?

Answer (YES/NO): NO